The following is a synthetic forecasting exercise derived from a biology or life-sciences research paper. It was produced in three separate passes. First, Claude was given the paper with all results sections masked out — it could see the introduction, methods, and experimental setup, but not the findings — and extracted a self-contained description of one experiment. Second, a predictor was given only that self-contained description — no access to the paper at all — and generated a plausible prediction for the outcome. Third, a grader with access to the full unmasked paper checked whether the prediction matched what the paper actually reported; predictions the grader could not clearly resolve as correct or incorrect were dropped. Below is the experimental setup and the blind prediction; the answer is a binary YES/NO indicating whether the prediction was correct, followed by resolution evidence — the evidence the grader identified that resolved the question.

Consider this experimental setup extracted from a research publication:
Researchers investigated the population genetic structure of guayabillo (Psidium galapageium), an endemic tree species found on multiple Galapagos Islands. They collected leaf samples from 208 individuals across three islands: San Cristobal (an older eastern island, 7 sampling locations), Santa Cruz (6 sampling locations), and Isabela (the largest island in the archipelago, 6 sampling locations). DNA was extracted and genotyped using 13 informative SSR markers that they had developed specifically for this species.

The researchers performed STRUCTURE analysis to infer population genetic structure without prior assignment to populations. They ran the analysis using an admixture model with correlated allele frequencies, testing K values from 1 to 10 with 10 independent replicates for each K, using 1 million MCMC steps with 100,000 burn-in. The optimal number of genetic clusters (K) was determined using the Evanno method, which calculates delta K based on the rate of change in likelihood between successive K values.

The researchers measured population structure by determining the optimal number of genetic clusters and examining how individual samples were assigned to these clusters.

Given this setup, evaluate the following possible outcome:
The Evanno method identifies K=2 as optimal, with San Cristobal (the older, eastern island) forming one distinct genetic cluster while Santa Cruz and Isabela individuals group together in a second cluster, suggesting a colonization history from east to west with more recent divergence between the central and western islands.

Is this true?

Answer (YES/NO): NO